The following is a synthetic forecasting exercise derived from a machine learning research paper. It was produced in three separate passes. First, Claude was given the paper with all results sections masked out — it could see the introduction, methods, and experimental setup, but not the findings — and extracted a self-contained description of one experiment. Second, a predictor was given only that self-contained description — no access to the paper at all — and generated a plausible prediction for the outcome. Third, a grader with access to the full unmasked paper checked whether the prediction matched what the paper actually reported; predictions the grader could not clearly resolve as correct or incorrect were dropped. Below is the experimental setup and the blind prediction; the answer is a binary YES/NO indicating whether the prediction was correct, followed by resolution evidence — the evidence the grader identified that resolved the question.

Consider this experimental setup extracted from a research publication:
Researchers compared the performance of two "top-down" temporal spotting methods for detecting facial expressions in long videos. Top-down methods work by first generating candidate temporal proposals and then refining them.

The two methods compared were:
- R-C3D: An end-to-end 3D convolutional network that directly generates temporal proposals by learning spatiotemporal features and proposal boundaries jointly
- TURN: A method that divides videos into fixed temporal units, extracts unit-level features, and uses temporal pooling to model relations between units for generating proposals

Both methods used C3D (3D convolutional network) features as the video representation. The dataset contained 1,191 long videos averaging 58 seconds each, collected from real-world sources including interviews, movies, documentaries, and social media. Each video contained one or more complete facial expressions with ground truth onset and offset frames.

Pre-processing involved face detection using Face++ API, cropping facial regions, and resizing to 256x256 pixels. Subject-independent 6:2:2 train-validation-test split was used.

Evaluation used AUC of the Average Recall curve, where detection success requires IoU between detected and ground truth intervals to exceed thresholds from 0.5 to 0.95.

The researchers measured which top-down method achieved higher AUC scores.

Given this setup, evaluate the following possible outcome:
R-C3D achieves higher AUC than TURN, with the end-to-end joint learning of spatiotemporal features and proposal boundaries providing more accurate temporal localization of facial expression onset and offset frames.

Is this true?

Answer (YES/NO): NO